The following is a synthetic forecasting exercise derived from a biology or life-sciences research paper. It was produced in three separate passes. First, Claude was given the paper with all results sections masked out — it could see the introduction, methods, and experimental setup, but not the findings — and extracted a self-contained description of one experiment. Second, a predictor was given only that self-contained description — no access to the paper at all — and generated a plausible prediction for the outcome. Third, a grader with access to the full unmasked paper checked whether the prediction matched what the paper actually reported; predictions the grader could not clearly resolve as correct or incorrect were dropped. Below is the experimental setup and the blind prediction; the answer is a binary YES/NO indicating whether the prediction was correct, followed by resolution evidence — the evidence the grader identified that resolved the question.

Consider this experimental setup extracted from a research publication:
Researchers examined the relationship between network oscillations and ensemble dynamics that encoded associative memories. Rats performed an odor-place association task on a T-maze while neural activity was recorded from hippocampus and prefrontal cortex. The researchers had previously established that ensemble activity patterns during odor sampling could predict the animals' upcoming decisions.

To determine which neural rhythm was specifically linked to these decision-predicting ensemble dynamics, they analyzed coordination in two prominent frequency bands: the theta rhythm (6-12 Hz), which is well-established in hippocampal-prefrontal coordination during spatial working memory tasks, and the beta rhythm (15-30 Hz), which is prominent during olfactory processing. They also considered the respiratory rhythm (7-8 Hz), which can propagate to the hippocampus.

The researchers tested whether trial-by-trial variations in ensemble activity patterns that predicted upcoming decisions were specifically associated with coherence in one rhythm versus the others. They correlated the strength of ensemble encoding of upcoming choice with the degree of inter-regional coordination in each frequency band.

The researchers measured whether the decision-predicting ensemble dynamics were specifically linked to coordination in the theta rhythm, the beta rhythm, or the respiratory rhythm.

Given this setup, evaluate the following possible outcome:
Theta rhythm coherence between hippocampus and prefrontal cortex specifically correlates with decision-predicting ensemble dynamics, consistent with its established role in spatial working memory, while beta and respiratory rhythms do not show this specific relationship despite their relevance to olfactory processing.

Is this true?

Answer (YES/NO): NO